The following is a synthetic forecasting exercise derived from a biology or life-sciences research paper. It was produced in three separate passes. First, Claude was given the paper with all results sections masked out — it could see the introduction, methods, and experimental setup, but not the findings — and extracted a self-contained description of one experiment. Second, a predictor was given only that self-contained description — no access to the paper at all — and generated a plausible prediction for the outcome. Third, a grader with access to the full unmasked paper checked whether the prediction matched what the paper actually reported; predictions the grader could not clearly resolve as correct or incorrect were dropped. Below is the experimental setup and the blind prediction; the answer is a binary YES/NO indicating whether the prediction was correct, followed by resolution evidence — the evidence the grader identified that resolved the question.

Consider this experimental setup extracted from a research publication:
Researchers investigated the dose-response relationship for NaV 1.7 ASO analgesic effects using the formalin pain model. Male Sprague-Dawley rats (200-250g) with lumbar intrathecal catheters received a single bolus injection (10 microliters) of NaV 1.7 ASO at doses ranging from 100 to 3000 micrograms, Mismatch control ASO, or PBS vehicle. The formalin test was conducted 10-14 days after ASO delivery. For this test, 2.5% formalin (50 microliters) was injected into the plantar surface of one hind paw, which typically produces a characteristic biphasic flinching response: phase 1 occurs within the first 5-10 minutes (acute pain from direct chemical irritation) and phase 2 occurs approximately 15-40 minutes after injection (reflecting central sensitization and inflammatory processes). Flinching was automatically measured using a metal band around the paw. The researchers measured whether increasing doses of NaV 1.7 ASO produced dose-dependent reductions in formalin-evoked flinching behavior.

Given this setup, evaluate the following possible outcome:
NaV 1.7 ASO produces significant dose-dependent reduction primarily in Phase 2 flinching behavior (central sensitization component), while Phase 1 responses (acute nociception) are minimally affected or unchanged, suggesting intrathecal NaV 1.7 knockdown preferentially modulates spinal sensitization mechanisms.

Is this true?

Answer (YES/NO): YES